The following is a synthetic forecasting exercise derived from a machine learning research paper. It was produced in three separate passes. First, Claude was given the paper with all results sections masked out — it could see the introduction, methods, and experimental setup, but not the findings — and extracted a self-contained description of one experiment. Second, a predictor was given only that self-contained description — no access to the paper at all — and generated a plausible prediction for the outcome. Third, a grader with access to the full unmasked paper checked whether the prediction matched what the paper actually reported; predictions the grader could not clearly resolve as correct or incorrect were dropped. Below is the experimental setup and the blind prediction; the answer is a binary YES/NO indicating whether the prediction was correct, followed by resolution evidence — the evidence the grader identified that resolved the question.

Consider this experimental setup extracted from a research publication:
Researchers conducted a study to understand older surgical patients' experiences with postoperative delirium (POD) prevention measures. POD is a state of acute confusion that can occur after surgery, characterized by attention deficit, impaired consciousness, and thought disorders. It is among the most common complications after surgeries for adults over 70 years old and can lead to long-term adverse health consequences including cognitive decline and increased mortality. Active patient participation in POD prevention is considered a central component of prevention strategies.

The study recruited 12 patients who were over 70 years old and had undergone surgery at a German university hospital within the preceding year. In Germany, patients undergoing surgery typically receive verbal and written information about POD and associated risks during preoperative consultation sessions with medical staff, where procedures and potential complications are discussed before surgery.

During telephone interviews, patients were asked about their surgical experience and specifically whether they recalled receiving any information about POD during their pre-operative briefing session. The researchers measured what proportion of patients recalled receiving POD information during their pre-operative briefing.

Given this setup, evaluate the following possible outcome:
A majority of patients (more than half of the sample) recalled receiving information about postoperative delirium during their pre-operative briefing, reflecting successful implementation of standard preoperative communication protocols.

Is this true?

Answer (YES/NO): NO